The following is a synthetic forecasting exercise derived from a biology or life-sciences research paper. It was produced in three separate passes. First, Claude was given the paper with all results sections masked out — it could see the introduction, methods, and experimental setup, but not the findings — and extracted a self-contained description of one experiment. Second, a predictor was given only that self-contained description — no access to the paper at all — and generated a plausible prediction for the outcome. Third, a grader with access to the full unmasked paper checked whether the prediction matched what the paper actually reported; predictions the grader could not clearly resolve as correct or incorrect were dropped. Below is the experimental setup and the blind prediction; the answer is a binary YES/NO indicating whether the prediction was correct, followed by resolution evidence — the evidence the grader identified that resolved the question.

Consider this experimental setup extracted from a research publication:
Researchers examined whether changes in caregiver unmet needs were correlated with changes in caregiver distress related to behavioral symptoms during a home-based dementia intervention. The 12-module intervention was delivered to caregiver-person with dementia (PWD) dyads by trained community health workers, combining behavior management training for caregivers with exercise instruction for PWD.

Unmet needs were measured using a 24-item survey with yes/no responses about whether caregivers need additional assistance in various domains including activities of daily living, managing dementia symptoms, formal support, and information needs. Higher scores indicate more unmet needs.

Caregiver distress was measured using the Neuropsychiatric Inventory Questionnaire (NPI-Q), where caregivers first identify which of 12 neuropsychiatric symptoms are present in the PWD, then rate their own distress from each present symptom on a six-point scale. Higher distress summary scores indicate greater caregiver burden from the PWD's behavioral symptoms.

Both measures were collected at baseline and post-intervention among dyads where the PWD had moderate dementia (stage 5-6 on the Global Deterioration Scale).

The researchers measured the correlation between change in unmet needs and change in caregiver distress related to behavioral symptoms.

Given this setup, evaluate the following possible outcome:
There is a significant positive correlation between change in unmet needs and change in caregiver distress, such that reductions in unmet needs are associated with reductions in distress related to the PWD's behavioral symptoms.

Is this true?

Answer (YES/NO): NO